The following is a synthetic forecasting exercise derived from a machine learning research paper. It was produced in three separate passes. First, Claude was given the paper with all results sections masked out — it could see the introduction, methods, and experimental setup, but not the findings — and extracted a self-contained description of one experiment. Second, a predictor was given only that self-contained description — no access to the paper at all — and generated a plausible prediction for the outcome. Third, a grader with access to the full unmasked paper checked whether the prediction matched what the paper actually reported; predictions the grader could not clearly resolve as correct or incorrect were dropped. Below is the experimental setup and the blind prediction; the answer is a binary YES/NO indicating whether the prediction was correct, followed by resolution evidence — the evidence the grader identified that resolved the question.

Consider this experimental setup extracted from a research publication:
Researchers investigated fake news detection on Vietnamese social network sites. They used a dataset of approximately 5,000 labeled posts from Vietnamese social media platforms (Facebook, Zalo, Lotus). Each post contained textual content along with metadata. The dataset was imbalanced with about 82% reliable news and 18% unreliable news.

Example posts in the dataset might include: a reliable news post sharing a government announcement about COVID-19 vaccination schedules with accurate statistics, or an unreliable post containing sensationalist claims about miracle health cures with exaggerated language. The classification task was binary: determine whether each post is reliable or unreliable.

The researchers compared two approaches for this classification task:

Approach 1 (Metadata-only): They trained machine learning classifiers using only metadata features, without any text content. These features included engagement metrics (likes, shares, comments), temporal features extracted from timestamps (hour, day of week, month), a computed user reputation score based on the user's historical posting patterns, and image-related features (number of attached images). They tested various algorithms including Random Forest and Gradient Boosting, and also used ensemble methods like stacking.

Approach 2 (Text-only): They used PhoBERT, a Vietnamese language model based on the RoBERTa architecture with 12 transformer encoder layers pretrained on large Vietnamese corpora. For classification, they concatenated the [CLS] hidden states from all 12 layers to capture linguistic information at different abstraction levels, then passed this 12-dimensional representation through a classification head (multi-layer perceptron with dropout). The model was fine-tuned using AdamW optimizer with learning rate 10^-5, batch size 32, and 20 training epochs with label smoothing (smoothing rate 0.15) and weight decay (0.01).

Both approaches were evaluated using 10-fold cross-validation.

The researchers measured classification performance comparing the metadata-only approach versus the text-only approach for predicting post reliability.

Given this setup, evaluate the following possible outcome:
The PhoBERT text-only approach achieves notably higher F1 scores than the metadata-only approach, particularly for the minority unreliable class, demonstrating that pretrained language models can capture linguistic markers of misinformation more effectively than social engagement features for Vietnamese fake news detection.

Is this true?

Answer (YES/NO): NO